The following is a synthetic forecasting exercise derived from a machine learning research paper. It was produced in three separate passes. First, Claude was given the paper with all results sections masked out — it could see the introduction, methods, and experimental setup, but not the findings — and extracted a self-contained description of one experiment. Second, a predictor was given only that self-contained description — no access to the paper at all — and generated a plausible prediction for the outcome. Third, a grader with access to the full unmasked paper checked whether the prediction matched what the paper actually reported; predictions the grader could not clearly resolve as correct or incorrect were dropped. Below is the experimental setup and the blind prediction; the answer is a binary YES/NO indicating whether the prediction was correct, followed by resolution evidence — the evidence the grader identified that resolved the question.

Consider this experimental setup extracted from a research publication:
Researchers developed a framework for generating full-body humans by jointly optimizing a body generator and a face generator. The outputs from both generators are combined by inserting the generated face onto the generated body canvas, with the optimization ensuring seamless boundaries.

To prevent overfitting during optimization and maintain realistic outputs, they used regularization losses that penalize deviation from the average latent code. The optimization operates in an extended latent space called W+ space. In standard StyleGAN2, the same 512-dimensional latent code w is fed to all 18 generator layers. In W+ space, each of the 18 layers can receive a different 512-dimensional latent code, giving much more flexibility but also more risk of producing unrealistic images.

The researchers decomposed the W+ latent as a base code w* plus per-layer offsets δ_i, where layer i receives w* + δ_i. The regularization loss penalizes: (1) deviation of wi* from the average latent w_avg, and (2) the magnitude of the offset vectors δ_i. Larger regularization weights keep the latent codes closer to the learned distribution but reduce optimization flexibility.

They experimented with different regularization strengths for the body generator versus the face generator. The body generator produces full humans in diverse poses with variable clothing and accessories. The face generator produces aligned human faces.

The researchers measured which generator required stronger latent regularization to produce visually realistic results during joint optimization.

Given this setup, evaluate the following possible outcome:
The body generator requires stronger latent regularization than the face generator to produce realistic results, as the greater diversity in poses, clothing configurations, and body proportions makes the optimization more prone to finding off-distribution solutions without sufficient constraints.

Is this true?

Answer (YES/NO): YES